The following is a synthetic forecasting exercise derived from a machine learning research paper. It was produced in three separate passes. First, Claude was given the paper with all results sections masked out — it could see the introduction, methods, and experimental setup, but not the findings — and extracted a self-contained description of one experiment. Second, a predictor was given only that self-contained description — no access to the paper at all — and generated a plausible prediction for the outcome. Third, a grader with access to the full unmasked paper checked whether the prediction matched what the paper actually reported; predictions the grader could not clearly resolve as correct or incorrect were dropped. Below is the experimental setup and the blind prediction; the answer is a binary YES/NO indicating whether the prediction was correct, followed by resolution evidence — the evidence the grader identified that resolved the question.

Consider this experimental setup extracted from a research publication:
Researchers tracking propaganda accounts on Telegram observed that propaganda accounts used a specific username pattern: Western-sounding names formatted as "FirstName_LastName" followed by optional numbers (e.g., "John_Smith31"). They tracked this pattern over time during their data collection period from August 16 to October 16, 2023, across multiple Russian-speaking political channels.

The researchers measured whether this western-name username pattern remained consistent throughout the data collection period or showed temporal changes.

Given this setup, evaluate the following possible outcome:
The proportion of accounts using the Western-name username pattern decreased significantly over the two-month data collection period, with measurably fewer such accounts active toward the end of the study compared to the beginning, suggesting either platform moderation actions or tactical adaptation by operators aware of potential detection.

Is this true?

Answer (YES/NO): YES